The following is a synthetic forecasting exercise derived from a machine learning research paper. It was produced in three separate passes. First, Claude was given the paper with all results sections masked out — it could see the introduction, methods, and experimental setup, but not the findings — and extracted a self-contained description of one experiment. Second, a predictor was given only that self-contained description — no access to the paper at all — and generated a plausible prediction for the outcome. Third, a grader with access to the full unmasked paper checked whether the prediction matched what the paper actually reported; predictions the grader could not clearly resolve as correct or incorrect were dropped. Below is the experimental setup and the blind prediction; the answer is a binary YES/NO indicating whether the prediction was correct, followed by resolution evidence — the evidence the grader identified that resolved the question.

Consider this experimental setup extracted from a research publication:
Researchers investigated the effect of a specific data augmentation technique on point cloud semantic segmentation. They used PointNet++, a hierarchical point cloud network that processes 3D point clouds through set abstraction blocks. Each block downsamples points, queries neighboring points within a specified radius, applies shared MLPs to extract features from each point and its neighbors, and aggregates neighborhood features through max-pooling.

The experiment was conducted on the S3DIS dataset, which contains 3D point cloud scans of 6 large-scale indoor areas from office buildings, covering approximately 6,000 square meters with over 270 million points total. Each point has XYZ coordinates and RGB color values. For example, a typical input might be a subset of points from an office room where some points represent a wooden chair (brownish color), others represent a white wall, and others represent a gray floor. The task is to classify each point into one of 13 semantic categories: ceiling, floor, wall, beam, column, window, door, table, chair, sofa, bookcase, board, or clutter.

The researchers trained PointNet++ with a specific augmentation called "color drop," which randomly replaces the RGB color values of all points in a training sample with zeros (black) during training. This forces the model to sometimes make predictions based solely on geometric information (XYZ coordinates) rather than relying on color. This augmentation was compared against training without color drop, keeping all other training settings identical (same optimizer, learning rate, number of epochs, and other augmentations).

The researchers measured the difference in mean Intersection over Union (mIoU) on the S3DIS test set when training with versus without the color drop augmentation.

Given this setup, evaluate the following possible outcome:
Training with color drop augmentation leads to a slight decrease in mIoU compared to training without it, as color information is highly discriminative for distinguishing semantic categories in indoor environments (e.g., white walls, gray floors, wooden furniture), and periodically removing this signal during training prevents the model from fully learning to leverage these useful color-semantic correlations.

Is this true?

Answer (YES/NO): NO